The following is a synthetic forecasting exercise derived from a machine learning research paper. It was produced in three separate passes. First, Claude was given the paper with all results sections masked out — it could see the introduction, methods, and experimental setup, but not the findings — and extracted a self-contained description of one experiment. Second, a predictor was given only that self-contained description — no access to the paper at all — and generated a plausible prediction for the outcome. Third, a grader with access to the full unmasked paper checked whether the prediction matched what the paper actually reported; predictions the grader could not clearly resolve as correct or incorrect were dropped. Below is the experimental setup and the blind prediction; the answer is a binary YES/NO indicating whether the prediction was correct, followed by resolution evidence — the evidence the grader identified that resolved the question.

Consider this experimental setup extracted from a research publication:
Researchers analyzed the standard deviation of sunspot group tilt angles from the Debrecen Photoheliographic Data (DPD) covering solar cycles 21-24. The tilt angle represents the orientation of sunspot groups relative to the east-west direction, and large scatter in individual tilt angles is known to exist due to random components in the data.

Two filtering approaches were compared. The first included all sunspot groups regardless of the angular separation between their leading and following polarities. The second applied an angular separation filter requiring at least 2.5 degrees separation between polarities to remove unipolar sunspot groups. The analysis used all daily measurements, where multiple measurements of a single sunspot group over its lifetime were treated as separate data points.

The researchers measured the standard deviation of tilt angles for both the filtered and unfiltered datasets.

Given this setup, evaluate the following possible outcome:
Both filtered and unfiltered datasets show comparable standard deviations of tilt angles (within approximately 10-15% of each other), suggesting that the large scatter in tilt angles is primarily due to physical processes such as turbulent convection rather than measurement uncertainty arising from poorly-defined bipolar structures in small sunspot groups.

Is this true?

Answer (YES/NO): NO